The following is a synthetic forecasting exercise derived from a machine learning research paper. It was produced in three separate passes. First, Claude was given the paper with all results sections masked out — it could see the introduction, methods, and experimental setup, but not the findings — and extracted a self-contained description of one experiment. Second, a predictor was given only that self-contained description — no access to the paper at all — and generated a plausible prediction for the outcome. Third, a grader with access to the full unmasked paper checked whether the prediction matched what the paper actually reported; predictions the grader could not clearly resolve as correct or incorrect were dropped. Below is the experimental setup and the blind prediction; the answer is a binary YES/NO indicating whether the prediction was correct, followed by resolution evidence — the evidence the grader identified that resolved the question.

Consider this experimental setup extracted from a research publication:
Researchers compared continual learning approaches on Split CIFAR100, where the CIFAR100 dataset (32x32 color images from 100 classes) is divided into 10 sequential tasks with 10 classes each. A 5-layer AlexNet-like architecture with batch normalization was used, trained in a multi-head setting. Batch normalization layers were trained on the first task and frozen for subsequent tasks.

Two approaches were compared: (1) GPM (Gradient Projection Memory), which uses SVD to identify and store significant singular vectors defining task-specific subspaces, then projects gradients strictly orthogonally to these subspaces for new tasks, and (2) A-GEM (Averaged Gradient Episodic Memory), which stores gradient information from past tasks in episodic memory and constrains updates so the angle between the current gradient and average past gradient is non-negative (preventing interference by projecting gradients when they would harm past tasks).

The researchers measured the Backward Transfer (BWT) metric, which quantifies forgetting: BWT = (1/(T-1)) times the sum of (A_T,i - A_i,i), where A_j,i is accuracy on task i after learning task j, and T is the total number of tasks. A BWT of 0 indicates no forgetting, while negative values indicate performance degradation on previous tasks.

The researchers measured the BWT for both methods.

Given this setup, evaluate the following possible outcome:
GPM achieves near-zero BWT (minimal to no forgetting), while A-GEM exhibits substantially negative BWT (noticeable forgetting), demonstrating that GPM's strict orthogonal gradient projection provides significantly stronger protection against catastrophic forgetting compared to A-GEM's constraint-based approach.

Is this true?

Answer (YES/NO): YES